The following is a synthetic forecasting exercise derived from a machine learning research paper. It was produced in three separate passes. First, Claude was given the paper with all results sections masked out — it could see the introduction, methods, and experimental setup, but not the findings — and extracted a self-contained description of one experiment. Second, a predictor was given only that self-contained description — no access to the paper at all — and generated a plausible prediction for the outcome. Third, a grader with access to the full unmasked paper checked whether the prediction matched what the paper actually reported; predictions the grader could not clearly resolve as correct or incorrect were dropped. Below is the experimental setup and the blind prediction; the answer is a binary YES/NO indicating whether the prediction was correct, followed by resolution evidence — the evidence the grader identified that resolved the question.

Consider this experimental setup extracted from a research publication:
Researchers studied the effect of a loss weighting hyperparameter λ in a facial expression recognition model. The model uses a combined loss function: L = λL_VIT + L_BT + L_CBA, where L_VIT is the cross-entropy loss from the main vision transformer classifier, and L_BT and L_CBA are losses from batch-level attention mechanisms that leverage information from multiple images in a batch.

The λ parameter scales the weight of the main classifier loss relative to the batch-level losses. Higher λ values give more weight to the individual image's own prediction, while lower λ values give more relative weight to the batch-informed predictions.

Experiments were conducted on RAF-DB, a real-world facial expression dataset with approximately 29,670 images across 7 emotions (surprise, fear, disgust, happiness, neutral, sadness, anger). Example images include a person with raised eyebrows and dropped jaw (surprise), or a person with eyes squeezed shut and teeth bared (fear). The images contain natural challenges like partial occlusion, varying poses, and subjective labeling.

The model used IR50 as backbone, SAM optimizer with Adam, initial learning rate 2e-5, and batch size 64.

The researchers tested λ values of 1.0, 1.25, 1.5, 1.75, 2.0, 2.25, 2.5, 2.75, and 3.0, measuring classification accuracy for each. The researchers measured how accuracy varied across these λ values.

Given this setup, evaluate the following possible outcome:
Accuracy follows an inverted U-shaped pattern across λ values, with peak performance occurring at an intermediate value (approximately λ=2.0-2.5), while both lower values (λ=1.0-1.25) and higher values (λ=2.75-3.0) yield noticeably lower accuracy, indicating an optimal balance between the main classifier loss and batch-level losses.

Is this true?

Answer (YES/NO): NO